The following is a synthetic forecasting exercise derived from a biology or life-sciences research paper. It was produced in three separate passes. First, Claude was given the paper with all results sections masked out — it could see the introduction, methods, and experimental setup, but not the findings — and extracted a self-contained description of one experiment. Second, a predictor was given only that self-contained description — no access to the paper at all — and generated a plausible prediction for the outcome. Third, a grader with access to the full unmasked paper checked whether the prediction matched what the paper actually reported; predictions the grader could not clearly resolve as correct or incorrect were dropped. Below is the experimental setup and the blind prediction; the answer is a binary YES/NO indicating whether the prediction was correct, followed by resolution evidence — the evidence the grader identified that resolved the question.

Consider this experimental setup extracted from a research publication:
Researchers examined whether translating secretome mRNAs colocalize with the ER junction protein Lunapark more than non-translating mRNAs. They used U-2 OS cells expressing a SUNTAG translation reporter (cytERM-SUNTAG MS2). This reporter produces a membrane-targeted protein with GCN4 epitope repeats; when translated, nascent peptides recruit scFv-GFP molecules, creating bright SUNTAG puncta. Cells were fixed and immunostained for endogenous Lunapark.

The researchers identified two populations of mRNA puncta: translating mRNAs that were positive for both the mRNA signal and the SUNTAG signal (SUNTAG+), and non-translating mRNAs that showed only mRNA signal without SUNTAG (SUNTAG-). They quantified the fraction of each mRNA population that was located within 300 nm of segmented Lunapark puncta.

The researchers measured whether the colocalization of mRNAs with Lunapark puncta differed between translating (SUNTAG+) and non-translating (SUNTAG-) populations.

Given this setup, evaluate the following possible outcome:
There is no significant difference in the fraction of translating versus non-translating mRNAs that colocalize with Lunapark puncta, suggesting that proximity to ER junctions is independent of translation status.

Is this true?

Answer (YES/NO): NO